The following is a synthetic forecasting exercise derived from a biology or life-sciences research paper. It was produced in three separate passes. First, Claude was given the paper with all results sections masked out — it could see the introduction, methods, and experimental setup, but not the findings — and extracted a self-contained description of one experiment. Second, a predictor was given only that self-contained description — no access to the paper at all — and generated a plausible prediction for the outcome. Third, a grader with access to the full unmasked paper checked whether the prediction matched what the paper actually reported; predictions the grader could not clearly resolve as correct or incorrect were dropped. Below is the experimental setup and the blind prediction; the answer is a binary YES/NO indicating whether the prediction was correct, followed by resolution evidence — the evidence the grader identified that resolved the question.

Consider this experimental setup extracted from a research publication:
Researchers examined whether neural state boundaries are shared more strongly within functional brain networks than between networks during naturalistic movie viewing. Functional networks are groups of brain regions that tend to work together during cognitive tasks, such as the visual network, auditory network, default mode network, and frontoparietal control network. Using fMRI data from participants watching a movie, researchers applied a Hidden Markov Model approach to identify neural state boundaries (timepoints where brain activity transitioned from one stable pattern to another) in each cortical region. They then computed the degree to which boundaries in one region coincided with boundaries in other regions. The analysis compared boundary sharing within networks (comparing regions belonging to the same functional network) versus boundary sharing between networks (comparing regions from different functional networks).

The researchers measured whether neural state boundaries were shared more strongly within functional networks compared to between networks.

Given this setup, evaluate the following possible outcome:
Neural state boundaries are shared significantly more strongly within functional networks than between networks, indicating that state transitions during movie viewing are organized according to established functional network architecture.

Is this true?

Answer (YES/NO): YES